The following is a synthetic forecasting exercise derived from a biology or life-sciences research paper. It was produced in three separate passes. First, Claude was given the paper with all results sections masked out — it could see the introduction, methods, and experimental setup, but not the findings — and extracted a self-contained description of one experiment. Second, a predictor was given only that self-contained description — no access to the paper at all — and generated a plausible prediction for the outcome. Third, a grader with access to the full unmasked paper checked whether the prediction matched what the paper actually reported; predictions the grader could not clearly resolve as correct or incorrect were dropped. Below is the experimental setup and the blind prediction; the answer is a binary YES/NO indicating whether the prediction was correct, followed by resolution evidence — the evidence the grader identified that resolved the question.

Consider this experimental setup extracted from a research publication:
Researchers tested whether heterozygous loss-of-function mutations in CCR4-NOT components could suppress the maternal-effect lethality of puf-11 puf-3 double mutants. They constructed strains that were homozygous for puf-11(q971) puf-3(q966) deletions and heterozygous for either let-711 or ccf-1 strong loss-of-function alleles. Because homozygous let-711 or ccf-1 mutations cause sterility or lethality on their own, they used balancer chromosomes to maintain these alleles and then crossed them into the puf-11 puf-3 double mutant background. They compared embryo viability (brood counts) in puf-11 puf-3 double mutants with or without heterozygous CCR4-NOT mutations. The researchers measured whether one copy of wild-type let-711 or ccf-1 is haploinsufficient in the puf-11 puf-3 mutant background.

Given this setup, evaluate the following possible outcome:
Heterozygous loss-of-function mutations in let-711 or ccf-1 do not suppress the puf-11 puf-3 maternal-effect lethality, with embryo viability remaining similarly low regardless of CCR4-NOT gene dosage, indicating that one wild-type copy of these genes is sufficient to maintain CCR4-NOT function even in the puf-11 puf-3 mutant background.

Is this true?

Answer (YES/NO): NO